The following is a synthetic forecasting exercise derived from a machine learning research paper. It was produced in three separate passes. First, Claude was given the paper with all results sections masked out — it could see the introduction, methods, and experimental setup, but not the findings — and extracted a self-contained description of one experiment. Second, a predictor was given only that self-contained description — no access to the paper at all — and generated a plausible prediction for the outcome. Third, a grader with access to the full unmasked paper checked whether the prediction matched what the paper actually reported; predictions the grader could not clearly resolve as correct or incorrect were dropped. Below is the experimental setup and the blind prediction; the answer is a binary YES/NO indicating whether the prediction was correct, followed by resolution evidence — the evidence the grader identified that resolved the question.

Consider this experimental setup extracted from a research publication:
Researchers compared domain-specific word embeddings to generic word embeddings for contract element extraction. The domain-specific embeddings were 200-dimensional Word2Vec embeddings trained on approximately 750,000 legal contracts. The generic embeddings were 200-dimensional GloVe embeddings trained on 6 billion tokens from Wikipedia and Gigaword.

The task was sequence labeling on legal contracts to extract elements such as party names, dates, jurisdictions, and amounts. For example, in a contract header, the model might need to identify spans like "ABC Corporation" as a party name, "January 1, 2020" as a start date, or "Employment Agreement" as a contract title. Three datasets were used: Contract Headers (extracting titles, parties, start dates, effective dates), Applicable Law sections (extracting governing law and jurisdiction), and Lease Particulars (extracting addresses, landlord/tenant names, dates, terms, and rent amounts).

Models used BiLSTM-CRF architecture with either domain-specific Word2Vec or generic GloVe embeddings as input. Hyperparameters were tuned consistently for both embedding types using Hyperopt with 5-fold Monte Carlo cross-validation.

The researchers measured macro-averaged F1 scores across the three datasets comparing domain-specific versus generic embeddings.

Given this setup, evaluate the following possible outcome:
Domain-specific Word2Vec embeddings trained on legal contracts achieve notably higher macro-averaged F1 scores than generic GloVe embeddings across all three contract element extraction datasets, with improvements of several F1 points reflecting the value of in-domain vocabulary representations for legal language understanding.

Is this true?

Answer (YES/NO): NO